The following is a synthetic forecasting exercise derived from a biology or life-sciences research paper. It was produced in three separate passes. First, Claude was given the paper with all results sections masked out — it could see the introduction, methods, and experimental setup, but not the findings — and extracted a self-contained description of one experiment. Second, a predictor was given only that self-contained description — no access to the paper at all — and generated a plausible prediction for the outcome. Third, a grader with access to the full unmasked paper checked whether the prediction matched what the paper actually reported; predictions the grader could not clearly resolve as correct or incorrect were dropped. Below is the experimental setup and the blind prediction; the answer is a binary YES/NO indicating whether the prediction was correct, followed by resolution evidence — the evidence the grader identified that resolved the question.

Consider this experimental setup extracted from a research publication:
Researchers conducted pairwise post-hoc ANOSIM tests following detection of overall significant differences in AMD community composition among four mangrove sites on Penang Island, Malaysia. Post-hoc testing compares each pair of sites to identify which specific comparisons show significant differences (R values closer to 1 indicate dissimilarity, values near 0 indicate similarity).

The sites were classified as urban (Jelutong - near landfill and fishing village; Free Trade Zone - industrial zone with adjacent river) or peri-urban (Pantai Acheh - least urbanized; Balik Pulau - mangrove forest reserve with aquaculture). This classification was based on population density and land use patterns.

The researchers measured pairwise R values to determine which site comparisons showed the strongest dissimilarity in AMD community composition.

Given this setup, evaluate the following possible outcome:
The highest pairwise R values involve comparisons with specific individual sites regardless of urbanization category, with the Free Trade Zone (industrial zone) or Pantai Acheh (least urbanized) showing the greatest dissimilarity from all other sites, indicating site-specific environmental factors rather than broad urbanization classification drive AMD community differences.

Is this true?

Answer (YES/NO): NO